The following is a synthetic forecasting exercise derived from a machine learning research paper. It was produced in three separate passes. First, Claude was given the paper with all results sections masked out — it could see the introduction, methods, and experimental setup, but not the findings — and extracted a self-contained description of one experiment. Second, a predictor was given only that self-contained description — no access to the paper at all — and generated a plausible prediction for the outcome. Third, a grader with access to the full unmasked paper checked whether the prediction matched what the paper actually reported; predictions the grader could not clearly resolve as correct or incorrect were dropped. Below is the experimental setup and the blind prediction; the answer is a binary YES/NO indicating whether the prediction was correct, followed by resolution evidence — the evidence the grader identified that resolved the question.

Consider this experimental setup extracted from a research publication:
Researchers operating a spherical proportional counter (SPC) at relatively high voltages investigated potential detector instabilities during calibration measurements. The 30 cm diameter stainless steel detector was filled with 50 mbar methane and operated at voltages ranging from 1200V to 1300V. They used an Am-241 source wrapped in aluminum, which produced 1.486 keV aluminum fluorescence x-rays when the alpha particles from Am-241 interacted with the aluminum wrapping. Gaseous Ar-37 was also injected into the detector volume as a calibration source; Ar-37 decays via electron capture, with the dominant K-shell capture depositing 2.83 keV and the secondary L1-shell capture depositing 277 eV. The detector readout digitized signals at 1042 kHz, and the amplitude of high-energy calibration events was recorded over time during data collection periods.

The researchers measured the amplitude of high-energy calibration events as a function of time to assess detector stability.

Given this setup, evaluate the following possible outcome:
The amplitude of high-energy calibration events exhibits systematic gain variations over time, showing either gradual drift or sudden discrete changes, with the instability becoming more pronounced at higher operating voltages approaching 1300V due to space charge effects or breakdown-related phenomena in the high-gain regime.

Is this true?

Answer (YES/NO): NO